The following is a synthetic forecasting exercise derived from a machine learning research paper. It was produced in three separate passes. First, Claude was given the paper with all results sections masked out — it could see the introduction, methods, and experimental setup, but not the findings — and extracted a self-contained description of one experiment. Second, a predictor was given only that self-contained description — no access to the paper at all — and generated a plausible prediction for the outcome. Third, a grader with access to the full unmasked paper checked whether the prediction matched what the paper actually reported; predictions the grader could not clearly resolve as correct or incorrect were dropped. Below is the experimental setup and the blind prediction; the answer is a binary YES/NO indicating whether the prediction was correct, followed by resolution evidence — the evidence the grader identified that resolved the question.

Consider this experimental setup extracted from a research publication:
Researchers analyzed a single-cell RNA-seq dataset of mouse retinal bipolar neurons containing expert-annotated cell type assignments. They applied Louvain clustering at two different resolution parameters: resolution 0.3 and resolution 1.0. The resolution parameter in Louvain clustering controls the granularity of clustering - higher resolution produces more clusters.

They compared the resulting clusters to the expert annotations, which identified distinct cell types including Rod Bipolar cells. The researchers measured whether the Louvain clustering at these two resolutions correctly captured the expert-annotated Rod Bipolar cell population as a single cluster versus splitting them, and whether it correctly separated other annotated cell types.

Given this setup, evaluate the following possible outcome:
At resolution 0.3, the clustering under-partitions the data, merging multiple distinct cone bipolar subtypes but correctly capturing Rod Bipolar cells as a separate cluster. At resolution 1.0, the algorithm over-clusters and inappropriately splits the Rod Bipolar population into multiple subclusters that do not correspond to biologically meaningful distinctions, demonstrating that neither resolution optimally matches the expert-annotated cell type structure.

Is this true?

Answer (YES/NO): NO